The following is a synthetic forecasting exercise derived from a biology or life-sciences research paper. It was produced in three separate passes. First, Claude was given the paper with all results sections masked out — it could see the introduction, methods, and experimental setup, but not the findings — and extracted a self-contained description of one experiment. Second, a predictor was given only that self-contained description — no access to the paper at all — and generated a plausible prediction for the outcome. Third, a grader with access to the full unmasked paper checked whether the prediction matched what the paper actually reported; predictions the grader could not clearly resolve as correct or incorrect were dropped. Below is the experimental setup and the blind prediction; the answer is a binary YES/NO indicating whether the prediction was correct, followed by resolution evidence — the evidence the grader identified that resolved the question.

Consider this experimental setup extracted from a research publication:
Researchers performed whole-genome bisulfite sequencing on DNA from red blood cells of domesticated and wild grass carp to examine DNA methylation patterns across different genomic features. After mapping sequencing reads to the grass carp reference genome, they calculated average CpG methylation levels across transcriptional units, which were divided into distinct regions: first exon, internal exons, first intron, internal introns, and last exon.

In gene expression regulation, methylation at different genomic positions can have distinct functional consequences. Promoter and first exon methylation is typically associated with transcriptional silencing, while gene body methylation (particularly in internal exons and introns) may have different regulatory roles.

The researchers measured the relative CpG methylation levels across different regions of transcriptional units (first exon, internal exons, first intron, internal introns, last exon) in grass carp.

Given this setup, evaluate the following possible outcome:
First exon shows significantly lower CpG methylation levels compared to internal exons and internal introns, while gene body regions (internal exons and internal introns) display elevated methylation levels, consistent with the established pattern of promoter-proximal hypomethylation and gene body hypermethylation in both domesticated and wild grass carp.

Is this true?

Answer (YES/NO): YES